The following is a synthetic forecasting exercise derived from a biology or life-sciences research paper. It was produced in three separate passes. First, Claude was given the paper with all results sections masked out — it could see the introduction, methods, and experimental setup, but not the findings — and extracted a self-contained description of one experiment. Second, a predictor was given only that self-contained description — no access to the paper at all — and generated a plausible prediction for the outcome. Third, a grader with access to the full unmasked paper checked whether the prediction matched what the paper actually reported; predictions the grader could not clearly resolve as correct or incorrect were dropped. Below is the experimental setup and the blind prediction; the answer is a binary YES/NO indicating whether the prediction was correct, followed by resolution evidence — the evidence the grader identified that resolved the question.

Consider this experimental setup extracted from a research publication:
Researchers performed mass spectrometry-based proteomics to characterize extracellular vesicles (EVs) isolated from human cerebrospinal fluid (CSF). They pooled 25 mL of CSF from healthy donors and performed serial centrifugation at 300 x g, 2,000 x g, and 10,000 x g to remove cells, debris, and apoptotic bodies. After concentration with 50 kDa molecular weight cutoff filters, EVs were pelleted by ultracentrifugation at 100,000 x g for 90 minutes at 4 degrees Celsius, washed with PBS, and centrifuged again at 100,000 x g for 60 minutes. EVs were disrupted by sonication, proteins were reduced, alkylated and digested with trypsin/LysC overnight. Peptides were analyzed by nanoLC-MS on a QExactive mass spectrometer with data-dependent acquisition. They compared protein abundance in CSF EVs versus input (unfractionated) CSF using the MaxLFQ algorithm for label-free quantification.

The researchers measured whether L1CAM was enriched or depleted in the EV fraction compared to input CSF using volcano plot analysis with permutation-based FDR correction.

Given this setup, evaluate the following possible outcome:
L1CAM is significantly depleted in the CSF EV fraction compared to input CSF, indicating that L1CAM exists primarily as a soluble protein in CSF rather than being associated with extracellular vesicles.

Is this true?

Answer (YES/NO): NO